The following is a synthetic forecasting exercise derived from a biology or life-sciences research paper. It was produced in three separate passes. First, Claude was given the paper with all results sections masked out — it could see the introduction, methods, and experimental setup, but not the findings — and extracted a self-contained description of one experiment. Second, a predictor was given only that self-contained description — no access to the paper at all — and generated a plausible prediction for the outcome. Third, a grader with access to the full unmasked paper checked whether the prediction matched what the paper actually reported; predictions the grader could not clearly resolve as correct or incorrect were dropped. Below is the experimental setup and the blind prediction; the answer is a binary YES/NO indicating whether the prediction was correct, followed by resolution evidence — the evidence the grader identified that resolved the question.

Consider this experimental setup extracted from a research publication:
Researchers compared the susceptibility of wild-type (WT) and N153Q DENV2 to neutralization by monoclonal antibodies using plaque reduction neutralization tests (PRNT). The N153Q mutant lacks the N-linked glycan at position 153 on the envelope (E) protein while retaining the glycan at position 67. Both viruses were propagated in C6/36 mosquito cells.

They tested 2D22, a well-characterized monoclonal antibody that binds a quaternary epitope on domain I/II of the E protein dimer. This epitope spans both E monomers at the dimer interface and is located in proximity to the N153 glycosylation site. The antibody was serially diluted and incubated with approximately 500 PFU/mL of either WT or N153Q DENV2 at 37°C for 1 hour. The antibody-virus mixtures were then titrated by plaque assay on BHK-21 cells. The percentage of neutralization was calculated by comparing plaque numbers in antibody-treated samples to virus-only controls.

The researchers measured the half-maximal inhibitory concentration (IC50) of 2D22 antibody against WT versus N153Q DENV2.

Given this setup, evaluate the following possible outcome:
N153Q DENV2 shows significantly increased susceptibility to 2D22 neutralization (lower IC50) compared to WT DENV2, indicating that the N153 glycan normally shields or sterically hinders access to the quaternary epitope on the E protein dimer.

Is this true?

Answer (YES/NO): YES